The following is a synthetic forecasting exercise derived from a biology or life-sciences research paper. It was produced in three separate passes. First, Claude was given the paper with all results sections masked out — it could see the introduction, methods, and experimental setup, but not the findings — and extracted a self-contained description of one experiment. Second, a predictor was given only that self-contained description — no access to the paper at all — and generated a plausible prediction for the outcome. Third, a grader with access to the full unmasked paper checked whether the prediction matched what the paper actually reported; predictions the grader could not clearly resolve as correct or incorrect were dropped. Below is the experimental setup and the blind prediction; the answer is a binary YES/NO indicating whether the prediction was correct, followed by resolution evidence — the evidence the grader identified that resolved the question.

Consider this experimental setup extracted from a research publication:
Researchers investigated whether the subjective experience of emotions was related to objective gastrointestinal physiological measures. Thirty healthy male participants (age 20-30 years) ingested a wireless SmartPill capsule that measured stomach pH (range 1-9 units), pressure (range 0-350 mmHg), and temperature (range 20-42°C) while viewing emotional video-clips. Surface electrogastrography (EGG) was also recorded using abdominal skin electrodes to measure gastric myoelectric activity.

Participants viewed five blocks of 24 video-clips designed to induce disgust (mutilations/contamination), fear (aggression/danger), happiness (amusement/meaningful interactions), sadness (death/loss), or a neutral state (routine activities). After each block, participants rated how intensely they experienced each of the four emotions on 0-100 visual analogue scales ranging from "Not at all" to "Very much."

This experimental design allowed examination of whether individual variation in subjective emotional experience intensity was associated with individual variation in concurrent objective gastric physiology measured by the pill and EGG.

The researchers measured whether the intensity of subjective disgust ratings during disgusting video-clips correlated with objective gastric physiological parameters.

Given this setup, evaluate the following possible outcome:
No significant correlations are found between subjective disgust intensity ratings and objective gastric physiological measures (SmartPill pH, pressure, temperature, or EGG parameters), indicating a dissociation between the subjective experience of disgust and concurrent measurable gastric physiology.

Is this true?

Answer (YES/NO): NO